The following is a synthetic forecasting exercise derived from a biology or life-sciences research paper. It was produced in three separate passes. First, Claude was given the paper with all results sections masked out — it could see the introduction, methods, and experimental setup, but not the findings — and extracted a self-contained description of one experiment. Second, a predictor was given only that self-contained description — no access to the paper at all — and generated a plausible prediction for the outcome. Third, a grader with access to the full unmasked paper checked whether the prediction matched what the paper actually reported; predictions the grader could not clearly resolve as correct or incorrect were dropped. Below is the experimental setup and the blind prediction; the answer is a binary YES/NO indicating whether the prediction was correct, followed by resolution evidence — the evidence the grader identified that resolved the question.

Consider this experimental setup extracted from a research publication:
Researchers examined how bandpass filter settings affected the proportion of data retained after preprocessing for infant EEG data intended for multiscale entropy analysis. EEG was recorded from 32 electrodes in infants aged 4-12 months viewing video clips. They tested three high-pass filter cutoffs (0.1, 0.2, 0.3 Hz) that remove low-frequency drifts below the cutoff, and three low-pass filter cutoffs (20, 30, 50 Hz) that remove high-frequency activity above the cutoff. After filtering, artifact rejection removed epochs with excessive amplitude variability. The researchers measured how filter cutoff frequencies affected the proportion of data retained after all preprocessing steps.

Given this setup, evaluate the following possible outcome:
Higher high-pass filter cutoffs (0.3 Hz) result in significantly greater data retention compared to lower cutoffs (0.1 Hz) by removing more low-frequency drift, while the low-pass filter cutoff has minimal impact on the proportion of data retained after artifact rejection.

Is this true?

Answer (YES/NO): NO